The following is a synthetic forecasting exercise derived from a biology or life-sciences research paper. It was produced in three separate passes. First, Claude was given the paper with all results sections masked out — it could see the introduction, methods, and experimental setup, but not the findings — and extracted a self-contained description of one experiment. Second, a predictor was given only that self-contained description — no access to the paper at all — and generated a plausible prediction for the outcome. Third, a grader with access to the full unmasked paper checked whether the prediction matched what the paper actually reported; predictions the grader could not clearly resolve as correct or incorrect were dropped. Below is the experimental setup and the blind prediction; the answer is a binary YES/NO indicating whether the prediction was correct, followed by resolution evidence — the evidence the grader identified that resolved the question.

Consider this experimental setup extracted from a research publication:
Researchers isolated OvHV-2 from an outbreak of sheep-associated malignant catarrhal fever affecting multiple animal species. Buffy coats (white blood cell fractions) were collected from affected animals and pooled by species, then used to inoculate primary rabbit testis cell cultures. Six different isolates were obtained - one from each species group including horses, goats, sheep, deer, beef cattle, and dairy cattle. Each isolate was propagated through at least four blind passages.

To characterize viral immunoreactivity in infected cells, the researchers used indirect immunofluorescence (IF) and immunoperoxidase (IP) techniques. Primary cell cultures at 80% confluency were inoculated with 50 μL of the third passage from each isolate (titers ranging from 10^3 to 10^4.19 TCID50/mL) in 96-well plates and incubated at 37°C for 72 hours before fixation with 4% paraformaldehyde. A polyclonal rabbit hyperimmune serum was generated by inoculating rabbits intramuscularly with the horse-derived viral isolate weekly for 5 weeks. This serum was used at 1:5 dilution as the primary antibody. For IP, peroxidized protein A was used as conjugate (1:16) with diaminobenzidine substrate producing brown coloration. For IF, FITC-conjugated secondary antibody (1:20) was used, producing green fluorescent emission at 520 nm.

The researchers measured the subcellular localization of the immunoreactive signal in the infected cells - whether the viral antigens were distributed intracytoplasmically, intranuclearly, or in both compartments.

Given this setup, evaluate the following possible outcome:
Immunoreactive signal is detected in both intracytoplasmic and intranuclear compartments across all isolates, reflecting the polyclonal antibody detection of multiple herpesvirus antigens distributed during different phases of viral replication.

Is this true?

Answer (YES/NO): NO